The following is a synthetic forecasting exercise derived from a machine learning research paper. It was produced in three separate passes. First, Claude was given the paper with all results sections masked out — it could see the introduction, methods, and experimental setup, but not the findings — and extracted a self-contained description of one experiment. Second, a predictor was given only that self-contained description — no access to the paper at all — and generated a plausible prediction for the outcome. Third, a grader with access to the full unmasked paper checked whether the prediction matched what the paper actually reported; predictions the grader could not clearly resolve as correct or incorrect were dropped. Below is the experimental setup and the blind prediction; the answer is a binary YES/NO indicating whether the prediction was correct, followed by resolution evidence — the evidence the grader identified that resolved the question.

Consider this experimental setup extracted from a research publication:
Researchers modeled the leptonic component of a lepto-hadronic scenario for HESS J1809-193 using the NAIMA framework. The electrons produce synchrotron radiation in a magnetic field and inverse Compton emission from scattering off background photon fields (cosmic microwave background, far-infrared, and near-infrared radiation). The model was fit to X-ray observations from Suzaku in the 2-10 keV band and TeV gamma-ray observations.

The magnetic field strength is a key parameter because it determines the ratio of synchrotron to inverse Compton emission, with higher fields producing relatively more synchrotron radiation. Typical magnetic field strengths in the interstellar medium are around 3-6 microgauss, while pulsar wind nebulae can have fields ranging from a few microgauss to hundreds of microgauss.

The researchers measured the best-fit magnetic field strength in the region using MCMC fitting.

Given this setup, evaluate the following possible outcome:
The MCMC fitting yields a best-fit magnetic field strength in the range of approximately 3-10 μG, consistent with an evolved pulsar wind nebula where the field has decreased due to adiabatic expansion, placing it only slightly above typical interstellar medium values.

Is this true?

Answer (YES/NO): NO